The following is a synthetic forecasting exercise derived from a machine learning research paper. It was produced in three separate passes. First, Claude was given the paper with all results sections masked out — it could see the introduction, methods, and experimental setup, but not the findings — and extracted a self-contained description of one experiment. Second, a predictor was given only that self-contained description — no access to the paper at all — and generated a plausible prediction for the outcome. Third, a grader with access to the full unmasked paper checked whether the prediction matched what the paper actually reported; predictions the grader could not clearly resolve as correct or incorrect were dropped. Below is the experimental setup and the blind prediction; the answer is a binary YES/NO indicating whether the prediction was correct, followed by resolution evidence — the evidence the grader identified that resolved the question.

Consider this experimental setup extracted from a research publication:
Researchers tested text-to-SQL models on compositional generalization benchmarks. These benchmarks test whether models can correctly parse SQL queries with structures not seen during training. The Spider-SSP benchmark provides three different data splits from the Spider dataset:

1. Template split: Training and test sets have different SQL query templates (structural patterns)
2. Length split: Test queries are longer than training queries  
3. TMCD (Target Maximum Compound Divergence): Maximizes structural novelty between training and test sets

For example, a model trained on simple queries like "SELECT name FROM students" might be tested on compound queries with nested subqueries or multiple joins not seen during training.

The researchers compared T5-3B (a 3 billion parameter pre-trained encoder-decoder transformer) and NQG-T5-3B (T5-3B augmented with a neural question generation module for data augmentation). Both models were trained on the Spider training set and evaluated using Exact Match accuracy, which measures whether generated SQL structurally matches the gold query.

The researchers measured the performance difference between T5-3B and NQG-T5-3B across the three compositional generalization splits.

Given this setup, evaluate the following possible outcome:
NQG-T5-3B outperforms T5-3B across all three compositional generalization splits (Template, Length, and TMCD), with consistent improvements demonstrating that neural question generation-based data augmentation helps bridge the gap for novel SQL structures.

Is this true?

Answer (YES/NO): NO